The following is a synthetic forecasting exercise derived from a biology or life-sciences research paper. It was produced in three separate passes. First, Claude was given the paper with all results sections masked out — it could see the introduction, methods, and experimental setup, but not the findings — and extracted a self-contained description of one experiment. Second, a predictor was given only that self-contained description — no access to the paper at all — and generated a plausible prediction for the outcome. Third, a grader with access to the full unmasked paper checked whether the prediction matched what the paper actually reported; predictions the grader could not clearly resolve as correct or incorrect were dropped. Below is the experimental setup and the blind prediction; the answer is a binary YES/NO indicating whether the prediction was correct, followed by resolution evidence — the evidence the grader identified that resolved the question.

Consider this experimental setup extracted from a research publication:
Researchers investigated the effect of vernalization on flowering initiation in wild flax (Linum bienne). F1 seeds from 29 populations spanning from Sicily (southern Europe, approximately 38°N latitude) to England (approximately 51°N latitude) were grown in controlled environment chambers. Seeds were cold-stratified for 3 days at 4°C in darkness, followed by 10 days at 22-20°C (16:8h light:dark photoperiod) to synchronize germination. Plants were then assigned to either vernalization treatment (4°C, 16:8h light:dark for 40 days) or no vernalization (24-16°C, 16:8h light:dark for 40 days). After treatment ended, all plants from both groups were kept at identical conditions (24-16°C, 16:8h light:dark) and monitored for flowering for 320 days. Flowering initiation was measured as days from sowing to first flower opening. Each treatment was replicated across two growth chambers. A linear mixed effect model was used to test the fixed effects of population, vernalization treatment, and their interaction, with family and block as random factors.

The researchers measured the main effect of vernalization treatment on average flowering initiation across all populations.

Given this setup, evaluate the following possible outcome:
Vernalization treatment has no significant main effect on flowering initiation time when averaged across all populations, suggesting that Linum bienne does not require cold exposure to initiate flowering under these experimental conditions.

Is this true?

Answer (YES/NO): NO